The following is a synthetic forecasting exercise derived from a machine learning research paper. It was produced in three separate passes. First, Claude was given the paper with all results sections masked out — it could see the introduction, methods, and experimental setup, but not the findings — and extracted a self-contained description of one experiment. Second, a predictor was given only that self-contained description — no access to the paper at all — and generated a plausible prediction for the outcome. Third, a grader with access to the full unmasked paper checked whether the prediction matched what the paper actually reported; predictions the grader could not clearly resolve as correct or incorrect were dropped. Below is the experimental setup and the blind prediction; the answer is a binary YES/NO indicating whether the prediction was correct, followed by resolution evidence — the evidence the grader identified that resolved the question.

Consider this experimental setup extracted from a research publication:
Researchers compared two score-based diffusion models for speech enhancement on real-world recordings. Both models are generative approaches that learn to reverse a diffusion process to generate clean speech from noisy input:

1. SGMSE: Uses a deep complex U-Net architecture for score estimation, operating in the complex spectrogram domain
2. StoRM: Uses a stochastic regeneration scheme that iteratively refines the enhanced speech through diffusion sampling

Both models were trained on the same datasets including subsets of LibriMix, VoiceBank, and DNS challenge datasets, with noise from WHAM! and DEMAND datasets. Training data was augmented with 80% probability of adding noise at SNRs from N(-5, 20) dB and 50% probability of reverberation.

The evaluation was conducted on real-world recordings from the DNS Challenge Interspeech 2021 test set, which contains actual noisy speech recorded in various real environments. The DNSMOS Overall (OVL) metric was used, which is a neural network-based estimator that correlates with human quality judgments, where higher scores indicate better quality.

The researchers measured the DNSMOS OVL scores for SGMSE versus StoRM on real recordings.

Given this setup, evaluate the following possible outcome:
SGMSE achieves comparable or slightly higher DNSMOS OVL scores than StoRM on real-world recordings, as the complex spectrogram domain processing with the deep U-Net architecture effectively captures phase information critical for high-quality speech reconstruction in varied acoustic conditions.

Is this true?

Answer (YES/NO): NO